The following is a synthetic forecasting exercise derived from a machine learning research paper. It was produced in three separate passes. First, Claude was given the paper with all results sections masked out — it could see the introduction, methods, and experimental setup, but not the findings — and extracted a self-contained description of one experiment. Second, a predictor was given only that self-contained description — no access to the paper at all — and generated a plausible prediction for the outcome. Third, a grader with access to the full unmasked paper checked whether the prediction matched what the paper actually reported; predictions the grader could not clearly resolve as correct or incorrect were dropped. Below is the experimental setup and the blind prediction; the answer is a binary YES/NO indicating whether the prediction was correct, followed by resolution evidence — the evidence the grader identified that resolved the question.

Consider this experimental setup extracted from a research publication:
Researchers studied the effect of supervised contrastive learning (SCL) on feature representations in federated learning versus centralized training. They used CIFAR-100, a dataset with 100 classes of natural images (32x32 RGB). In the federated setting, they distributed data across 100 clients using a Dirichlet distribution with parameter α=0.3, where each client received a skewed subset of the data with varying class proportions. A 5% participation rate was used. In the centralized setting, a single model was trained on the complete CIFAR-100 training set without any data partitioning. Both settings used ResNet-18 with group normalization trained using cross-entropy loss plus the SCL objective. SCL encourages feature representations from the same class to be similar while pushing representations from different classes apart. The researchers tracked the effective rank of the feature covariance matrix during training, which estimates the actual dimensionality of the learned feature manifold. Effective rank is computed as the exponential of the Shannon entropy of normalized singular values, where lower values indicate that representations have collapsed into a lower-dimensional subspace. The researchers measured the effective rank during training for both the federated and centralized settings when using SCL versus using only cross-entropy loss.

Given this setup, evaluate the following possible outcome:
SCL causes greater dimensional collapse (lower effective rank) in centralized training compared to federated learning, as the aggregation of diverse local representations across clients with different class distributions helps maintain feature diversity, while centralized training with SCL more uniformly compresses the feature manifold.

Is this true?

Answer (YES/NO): NO